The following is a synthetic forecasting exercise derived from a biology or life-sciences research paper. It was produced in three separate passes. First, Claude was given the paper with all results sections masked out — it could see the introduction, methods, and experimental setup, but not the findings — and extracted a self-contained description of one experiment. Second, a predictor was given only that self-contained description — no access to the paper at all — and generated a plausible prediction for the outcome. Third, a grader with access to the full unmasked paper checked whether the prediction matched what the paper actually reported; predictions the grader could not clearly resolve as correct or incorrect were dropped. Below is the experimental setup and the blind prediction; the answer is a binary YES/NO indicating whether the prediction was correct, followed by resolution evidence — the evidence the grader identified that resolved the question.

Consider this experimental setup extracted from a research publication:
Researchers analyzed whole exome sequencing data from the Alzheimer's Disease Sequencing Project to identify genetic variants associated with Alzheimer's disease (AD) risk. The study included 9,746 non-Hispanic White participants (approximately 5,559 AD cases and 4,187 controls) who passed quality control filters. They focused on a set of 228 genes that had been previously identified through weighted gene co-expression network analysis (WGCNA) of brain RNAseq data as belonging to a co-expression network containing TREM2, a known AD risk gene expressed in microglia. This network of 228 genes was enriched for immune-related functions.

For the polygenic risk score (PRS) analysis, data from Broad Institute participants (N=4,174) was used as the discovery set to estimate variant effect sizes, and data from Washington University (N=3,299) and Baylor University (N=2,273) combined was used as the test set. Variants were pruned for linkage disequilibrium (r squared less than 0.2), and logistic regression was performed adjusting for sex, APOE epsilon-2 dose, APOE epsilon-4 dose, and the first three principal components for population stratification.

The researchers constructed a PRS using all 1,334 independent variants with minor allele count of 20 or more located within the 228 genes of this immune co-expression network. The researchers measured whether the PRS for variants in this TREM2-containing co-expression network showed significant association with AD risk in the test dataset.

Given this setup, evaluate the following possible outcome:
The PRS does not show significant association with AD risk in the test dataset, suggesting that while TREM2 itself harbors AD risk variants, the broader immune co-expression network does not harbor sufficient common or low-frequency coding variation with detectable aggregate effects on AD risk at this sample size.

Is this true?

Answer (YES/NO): NO